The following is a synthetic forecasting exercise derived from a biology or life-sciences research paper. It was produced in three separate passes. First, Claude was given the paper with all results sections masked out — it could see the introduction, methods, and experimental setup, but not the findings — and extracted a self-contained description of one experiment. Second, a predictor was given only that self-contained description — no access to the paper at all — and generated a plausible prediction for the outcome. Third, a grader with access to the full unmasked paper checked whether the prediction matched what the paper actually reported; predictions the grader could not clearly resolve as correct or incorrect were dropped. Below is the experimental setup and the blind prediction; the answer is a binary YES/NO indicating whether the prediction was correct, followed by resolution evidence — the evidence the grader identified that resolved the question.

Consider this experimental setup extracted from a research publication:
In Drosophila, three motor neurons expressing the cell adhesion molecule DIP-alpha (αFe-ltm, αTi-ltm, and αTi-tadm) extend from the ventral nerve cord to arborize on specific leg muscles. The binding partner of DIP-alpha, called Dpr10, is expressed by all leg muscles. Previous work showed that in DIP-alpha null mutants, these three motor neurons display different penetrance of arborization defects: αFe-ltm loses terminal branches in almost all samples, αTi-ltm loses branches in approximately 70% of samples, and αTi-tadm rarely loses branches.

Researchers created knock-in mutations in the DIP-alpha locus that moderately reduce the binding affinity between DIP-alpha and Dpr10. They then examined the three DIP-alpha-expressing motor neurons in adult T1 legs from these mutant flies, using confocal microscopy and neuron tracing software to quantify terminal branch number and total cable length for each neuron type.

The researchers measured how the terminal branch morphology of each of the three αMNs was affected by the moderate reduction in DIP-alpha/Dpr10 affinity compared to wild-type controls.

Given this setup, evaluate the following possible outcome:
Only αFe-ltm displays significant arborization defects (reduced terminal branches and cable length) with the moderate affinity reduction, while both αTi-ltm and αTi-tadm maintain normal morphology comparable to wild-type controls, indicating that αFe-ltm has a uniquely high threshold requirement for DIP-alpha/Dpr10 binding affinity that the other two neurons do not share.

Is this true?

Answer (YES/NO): NO